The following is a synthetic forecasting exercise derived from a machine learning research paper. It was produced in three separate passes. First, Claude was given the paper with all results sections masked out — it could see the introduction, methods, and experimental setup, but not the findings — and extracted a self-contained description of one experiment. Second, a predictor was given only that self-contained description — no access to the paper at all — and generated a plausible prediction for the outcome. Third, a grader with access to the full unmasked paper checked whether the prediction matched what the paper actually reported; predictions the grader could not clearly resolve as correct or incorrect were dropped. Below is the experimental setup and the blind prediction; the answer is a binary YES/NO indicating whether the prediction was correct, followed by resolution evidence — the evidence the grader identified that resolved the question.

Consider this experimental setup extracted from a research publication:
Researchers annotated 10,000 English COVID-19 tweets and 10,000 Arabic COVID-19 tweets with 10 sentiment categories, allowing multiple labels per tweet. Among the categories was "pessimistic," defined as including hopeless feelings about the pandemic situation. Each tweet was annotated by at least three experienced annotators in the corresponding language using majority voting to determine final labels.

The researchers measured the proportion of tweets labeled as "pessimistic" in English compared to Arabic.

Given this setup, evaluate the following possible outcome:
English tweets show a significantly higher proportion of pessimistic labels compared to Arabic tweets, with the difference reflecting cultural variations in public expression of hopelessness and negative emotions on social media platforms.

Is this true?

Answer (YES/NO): YES